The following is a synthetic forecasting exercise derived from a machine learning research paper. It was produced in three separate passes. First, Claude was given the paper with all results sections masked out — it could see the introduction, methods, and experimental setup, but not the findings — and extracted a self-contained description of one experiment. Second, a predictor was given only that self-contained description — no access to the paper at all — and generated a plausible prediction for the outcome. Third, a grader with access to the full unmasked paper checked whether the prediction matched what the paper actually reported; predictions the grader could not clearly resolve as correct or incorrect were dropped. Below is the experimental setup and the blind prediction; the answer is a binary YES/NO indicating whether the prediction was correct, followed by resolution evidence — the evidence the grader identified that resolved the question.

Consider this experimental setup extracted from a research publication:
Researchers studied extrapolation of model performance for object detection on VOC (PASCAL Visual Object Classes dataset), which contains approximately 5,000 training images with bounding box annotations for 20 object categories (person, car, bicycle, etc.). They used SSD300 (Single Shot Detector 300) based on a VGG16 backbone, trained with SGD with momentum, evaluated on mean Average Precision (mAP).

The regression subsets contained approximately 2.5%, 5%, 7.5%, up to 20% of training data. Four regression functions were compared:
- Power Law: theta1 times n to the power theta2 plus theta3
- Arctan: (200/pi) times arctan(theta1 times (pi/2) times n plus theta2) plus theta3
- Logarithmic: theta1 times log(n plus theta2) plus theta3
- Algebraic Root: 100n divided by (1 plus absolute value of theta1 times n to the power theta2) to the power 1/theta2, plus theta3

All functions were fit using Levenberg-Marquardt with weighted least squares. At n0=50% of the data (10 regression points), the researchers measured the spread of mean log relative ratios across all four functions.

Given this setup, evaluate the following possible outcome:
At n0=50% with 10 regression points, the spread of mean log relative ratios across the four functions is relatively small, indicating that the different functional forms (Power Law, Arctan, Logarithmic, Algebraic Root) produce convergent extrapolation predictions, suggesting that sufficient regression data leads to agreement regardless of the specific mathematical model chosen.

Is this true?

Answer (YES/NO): YES